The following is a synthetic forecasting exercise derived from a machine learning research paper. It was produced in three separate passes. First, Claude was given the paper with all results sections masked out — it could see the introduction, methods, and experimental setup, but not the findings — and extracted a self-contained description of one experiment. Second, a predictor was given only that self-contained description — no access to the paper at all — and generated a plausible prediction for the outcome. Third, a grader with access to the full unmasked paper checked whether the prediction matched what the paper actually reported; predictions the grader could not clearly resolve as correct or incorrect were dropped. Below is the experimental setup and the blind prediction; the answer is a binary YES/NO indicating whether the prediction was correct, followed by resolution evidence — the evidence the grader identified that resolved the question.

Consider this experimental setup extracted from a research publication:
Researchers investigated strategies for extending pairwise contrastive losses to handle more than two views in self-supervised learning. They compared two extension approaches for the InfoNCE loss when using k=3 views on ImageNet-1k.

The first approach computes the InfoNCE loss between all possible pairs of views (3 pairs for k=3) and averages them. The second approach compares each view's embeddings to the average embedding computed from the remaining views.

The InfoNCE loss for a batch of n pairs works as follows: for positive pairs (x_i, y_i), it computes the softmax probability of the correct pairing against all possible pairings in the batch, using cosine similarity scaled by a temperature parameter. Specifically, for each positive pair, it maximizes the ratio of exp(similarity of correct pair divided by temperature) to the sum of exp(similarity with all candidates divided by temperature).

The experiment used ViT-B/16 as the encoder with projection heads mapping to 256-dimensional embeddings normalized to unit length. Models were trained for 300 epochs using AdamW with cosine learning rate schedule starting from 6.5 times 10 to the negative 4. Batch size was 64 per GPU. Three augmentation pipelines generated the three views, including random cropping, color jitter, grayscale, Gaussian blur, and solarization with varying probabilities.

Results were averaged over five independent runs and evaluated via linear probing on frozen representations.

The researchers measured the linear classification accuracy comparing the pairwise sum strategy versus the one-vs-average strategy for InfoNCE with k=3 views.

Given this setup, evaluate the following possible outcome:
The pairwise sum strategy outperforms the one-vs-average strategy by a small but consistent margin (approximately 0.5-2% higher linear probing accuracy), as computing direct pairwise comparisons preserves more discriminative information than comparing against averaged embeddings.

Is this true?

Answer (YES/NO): YES